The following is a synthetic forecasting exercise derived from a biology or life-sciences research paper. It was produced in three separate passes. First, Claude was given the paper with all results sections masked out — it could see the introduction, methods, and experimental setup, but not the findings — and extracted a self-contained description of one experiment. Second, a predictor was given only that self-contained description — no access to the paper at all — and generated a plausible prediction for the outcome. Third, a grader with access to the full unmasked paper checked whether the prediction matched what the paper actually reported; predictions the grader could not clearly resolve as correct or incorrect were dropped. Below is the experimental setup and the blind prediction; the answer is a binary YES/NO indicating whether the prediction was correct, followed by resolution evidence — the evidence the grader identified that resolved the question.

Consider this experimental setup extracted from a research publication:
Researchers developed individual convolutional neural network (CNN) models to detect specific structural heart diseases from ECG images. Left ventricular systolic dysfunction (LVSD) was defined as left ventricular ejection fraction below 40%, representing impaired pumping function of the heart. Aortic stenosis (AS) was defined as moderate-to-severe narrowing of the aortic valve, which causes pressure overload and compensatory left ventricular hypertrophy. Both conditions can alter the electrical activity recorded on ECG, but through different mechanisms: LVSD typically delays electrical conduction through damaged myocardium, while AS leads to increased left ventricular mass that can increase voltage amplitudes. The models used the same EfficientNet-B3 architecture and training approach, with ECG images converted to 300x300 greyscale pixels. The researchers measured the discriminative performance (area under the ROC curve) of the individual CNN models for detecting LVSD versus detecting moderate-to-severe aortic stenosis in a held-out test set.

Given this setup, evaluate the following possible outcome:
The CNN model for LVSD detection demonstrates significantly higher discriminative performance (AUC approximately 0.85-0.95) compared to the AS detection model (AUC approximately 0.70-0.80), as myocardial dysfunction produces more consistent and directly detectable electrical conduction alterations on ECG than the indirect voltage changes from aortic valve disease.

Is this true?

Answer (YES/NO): NO